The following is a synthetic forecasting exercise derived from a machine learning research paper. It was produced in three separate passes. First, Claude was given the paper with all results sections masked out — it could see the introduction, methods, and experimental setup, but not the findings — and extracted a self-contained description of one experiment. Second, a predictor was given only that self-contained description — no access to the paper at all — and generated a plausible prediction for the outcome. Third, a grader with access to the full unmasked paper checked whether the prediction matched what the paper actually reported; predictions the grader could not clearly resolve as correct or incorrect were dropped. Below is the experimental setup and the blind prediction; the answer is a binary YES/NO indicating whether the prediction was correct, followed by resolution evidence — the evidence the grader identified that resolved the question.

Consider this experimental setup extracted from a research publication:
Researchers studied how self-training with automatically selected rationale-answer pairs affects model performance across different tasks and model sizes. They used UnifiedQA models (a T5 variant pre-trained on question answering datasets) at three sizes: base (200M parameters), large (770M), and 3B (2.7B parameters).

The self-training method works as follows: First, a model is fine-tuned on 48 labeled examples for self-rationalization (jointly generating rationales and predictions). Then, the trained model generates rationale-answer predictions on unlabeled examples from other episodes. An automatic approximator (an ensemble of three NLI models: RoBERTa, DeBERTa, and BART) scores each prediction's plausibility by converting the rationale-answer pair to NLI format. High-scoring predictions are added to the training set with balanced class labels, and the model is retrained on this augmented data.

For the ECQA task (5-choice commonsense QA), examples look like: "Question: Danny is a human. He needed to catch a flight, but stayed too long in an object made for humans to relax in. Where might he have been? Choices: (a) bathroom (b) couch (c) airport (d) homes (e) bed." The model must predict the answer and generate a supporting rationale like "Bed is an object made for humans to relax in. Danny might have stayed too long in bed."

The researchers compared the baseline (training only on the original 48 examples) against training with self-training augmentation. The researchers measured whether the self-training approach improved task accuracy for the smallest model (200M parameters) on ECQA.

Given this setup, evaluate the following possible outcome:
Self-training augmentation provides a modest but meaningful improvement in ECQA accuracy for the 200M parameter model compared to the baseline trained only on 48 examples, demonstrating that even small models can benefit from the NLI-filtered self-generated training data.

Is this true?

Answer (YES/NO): NO